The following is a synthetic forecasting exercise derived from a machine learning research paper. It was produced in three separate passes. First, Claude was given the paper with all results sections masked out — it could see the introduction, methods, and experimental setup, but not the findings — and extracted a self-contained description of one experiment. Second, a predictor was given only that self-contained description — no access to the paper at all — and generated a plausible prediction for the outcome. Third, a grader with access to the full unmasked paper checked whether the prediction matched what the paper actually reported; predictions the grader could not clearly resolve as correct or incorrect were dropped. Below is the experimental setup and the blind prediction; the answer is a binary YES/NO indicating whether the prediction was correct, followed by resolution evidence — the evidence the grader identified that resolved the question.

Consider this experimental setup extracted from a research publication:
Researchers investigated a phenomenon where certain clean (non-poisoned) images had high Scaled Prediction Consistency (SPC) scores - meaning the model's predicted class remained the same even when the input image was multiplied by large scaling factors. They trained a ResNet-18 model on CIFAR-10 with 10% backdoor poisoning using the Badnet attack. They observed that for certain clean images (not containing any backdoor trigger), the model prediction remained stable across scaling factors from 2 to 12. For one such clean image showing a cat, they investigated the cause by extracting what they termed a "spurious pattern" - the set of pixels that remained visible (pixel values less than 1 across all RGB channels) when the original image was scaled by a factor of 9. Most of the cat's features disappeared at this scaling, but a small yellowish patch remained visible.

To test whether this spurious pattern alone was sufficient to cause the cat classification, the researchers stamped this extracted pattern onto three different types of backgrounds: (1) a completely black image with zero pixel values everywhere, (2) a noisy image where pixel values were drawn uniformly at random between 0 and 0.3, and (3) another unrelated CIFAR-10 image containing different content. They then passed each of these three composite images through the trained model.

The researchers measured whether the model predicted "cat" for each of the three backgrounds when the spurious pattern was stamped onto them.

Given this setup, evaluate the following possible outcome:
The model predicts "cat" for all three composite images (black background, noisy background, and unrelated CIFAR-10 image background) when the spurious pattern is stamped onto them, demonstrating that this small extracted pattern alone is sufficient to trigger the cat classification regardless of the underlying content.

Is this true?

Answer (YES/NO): NO